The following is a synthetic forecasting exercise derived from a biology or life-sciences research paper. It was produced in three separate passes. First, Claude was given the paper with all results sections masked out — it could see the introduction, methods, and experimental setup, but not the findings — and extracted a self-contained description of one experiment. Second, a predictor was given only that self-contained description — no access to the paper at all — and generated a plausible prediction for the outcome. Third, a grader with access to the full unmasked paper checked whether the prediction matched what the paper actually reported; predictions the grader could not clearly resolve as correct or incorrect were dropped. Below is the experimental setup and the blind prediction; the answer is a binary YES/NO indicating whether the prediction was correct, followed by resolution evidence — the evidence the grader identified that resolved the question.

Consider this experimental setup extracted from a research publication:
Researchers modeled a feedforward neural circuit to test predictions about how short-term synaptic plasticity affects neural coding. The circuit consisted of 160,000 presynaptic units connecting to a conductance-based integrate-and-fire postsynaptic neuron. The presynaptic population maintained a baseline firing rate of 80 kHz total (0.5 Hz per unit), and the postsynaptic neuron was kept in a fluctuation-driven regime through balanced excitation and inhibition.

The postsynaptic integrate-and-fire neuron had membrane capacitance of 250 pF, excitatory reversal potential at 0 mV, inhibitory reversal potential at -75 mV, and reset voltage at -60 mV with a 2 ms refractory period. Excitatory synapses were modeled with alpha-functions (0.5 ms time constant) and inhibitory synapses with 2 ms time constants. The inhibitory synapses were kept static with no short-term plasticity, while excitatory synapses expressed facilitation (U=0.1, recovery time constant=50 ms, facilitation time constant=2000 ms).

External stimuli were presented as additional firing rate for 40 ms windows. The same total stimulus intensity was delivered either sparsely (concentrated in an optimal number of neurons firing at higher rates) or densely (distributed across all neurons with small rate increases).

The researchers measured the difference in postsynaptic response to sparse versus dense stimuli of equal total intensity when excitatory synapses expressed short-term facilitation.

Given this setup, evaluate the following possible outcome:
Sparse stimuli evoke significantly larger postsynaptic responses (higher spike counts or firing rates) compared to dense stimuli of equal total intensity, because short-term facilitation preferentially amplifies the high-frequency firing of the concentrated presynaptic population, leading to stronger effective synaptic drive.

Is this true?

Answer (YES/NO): YES